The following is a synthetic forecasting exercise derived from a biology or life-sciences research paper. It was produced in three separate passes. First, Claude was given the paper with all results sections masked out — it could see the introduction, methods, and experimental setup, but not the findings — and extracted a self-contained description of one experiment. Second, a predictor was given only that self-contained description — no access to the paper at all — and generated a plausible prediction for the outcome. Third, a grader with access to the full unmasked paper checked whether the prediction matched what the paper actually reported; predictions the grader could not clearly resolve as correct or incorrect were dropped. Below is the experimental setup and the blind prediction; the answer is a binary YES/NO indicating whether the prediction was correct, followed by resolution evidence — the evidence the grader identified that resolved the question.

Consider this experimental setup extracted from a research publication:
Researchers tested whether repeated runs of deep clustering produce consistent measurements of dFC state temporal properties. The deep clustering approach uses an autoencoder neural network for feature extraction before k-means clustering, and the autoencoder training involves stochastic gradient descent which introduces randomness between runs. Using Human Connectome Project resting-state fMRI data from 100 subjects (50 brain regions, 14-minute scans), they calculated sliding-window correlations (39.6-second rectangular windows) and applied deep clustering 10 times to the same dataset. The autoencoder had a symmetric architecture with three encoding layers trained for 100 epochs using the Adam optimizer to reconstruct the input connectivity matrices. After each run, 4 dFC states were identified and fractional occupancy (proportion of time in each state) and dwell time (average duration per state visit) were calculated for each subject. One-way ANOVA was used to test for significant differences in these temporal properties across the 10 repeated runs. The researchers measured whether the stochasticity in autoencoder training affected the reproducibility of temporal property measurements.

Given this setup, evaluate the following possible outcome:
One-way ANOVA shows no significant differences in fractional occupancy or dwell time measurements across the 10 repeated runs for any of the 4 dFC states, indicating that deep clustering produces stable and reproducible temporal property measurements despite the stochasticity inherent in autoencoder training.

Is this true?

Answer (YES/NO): YES